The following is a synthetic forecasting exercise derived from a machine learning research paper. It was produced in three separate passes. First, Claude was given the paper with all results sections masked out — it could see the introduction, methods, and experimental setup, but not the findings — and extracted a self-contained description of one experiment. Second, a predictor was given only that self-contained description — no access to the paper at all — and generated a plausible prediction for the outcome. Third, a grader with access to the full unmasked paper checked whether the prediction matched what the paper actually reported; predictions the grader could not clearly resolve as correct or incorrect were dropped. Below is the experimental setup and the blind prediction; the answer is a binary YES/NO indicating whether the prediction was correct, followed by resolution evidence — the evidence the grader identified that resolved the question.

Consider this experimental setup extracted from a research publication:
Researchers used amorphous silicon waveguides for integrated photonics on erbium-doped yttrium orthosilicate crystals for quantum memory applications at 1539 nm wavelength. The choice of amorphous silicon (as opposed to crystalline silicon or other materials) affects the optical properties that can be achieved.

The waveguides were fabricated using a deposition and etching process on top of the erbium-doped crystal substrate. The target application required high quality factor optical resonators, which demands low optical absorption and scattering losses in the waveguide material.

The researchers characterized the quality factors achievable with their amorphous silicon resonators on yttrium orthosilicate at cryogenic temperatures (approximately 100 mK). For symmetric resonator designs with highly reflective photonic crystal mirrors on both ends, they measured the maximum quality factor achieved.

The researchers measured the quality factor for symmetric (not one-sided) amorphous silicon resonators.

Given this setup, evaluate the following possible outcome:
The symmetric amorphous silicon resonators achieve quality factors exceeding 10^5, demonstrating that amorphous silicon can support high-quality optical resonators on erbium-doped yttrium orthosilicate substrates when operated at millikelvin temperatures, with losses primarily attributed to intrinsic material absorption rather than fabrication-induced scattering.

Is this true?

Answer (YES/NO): NO